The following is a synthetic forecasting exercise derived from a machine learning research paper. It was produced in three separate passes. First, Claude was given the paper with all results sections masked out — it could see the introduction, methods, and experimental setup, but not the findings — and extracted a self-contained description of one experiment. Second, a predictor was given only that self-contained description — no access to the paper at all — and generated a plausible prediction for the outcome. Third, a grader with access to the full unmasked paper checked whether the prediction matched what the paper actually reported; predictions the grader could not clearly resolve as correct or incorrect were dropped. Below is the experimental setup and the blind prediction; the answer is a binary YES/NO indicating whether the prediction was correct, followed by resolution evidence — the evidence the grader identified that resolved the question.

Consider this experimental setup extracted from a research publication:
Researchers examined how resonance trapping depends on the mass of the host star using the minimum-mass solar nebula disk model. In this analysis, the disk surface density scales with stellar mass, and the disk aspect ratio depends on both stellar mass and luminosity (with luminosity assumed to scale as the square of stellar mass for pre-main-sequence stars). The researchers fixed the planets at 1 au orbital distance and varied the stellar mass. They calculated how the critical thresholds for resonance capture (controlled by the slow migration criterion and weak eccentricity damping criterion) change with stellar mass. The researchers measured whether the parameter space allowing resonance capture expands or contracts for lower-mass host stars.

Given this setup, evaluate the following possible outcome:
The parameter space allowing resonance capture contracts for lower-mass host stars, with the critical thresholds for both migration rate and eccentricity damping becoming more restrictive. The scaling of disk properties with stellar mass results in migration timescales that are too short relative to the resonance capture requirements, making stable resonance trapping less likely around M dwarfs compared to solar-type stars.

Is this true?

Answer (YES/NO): NO